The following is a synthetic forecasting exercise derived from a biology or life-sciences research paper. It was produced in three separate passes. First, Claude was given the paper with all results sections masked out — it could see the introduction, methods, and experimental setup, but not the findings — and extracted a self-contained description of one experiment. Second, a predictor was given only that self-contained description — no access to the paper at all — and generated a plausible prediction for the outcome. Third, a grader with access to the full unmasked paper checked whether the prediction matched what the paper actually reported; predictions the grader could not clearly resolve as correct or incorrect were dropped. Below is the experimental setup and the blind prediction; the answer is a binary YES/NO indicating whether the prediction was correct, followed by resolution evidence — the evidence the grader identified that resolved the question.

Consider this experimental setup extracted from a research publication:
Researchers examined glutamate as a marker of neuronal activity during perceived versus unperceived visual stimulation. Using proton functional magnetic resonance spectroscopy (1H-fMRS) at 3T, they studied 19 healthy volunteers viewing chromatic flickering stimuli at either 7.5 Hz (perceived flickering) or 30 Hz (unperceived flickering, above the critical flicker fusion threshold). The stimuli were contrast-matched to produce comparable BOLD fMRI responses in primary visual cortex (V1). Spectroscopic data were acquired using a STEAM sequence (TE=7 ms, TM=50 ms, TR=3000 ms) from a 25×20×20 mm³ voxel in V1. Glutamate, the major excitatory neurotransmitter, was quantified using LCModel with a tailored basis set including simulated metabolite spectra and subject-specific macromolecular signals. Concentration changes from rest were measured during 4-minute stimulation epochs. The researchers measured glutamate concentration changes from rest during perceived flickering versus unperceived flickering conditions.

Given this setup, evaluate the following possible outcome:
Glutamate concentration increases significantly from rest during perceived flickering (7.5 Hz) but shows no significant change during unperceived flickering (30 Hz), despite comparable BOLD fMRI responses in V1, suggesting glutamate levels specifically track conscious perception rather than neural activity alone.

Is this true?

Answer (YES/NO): YES